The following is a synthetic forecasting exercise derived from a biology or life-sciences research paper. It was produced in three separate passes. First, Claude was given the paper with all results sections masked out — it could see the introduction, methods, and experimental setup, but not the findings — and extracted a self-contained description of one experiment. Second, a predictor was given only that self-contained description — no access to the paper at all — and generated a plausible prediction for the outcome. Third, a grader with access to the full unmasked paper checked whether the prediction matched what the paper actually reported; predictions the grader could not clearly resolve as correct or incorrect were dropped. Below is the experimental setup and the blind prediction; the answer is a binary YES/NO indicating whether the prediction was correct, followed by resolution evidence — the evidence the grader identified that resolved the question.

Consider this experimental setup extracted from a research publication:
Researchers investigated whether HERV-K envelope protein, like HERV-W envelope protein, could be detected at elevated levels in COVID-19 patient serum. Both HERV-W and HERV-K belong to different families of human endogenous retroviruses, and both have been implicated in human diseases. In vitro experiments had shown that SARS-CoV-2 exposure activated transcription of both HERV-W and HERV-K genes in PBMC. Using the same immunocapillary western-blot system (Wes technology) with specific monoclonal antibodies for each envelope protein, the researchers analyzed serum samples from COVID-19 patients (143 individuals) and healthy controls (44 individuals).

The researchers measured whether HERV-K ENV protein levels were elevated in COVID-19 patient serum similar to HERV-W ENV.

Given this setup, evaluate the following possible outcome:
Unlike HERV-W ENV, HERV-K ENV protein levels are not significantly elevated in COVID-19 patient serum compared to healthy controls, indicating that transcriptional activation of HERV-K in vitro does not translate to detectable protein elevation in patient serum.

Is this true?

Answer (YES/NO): YES